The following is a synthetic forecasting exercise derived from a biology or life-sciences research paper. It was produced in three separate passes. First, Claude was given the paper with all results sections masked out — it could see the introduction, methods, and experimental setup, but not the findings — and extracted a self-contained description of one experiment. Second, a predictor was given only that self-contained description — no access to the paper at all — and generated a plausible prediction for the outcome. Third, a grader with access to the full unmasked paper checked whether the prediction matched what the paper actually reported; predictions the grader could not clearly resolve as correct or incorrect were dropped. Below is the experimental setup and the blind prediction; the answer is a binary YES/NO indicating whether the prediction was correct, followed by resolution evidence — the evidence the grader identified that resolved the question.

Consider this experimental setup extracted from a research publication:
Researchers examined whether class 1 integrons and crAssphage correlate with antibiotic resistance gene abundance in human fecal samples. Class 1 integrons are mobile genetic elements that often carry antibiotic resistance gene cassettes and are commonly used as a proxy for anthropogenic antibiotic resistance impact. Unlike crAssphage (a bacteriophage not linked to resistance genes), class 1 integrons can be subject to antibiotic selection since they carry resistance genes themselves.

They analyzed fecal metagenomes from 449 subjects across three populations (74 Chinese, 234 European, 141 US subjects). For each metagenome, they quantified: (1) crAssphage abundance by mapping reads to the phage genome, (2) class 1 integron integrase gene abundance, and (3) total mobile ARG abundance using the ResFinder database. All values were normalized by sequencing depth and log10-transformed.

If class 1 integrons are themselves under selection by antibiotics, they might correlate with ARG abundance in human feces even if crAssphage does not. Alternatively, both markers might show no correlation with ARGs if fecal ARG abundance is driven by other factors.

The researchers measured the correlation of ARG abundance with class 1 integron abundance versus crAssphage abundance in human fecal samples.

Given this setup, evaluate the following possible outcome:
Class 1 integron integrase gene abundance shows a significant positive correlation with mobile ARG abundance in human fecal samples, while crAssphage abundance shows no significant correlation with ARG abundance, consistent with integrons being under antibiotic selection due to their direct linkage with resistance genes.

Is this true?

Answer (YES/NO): YES